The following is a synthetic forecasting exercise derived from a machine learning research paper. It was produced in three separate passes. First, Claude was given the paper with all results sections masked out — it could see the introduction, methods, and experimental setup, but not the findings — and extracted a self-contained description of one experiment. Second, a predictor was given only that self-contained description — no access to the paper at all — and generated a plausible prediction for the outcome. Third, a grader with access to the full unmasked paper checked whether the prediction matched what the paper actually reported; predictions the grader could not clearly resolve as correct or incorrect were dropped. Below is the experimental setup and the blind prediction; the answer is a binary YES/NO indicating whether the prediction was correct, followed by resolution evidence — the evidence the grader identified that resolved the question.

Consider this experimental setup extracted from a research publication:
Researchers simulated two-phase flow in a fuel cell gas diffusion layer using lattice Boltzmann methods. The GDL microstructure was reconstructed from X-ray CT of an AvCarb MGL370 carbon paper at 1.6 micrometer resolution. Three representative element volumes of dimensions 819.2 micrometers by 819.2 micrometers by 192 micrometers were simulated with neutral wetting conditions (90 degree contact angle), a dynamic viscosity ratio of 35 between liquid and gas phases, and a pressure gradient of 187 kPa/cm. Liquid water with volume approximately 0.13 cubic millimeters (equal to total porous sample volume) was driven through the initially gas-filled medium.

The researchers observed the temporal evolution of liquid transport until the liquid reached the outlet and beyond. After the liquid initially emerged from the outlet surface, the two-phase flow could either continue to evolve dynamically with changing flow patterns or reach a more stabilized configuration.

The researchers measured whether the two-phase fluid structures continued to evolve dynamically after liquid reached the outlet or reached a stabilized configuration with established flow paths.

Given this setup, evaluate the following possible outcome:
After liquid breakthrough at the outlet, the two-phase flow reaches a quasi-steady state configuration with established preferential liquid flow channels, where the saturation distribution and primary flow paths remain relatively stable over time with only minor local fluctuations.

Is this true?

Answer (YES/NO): YES